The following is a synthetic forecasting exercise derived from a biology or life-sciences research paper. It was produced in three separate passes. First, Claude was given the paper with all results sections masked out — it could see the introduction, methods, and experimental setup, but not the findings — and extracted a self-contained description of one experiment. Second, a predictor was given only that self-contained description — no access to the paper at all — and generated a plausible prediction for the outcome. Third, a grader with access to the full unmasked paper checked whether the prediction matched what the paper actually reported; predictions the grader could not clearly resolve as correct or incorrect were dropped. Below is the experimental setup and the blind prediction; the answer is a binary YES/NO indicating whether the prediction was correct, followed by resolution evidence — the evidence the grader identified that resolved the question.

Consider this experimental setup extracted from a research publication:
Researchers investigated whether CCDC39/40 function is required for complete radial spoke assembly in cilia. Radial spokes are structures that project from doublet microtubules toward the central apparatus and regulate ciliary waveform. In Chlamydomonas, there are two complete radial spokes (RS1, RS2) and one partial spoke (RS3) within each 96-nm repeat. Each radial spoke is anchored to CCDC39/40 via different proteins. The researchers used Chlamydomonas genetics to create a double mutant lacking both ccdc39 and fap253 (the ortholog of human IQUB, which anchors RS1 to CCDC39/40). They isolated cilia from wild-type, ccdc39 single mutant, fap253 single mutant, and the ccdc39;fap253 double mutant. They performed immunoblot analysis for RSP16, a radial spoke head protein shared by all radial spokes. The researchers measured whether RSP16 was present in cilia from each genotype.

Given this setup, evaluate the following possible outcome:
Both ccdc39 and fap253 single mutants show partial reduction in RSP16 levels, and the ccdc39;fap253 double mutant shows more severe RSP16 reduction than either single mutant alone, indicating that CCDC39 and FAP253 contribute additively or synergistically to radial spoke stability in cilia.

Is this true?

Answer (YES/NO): NO